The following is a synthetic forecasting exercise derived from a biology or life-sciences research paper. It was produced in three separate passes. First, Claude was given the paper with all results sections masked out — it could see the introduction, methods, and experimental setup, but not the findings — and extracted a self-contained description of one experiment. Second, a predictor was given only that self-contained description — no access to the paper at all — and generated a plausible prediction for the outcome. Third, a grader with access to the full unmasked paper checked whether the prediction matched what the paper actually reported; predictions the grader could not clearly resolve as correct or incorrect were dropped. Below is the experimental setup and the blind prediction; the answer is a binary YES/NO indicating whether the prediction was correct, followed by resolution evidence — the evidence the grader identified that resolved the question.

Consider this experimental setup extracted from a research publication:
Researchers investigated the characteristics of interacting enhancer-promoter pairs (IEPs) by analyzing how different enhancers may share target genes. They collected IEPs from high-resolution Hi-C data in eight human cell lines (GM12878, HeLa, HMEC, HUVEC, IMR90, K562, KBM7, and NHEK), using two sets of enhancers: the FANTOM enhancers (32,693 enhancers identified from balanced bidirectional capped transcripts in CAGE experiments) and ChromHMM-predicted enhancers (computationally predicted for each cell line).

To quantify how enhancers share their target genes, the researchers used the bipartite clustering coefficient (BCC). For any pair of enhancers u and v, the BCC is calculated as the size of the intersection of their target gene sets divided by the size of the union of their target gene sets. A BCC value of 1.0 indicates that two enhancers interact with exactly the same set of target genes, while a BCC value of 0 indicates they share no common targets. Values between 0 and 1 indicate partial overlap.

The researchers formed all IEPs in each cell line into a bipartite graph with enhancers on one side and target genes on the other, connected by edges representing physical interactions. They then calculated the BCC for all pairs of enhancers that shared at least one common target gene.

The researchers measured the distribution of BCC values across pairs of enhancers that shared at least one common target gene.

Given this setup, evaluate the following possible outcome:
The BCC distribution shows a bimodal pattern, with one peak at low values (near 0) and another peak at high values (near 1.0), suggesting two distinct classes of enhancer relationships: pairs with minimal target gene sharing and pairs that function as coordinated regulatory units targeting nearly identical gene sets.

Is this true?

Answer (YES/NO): NO